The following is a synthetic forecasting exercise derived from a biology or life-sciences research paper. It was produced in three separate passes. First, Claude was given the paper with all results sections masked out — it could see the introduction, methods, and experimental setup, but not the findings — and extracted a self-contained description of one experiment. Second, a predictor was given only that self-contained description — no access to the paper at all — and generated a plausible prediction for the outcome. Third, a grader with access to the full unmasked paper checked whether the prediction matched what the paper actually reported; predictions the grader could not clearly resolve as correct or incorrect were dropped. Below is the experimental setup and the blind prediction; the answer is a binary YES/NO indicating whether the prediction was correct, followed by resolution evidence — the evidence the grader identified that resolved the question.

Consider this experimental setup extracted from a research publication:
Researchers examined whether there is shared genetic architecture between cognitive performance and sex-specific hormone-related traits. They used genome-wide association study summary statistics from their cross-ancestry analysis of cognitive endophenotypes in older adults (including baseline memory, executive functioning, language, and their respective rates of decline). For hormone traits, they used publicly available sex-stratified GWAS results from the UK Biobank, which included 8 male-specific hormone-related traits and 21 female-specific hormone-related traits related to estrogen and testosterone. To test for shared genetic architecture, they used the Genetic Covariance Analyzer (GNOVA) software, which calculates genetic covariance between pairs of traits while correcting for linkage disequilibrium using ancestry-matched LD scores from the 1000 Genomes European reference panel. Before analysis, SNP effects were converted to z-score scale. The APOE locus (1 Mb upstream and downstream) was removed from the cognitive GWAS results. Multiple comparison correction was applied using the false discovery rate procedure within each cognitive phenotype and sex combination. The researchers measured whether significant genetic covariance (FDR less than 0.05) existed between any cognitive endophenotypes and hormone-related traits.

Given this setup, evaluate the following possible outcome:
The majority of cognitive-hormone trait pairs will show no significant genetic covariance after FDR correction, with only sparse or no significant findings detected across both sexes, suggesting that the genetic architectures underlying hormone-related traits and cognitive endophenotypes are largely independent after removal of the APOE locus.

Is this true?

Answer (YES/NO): NO